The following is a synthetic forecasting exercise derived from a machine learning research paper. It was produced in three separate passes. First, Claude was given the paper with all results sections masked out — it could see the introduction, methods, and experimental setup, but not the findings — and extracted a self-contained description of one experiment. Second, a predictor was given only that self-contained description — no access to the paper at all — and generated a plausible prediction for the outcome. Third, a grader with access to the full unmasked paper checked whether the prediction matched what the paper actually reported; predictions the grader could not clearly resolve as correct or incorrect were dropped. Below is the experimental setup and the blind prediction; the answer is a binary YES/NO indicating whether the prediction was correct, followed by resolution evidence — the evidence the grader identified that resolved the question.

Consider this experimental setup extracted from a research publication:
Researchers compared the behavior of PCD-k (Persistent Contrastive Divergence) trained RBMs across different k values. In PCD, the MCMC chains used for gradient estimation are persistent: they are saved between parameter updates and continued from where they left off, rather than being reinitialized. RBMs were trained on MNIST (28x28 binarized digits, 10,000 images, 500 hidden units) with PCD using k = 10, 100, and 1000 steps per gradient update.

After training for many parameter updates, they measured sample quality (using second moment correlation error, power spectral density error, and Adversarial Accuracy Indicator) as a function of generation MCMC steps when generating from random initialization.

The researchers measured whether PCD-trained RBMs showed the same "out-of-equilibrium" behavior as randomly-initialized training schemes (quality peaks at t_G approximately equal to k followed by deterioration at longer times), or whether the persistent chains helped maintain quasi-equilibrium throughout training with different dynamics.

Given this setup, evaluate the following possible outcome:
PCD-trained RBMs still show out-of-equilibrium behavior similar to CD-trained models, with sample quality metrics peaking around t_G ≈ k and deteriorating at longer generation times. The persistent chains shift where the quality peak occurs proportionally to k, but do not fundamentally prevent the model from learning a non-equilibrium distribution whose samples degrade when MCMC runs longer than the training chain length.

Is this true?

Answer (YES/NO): NO